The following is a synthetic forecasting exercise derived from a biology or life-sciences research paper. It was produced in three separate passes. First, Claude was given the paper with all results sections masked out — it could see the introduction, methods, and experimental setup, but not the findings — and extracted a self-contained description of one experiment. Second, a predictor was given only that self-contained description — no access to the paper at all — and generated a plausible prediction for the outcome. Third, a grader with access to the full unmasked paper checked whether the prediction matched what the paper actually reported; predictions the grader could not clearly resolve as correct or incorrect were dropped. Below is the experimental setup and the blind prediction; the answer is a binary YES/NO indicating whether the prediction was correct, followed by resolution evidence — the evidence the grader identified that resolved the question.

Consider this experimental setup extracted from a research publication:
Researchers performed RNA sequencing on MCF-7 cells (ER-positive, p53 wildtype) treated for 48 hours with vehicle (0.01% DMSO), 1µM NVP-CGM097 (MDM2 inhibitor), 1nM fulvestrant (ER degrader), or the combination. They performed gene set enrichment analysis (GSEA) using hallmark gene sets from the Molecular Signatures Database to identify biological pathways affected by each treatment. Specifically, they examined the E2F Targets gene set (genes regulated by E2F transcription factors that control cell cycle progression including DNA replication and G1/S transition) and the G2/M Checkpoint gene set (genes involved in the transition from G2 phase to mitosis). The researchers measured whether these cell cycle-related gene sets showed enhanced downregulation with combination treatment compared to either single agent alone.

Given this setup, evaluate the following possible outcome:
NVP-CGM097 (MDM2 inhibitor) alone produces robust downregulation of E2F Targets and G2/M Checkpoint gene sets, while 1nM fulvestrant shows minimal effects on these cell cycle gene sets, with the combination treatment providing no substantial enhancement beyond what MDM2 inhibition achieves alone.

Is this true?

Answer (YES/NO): NO